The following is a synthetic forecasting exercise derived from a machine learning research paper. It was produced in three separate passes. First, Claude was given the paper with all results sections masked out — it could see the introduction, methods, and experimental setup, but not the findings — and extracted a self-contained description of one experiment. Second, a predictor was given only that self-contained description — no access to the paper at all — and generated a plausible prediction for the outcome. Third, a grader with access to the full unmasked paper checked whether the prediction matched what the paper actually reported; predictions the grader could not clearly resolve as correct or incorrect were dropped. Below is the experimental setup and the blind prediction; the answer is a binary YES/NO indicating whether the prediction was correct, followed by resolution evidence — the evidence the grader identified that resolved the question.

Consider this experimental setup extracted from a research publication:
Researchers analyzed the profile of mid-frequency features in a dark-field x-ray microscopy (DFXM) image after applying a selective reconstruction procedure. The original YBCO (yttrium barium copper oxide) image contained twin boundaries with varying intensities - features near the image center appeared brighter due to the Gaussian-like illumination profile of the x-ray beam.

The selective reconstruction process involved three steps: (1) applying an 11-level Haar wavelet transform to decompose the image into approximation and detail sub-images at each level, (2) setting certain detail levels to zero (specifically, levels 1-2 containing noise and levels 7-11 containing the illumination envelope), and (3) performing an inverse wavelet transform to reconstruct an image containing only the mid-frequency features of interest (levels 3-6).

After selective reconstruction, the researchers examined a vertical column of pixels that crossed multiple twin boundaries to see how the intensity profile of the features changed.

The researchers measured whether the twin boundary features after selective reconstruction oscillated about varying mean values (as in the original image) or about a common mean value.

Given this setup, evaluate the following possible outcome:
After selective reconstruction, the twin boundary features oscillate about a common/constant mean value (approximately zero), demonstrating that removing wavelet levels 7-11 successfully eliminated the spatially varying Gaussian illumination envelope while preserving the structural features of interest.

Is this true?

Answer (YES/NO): NO